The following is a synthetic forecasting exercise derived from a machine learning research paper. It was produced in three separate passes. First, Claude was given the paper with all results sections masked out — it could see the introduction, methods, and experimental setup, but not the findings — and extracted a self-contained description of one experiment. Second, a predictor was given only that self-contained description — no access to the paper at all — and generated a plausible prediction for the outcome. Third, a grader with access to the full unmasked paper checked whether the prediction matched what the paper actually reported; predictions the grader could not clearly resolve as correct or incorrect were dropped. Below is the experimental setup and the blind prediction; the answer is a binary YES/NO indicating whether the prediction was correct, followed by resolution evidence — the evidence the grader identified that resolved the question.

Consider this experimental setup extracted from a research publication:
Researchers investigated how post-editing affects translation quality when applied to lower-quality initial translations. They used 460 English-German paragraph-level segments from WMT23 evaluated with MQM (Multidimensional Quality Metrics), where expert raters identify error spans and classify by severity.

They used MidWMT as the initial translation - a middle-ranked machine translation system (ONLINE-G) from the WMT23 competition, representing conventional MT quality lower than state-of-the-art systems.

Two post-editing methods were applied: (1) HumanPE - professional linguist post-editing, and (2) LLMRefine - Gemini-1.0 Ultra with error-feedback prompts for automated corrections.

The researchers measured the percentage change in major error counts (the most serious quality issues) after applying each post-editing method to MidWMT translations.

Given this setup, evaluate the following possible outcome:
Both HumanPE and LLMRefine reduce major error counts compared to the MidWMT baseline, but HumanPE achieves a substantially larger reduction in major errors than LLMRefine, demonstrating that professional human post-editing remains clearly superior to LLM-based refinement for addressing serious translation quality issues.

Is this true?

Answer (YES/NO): NO